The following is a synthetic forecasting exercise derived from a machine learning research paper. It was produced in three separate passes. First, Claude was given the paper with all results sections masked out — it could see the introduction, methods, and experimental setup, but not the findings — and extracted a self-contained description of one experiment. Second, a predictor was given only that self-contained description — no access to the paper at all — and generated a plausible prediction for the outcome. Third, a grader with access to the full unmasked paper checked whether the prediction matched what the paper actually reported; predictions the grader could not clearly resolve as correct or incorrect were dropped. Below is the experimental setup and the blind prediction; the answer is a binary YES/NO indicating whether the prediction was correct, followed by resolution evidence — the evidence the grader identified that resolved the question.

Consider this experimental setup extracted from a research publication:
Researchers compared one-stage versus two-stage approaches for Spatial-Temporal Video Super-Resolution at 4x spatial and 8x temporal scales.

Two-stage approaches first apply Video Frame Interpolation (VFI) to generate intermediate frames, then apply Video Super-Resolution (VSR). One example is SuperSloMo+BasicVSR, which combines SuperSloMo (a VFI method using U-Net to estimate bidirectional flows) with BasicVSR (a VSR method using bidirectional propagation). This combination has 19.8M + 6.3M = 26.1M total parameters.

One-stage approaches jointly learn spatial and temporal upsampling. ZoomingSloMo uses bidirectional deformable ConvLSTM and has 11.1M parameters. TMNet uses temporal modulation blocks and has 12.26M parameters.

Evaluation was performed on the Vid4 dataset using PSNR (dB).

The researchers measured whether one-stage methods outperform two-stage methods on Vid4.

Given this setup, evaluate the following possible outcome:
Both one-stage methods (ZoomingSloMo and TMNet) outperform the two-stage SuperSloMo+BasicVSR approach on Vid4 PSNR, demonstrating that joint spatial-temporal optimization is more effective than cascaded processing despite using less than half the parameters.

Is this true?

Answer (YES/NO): YES